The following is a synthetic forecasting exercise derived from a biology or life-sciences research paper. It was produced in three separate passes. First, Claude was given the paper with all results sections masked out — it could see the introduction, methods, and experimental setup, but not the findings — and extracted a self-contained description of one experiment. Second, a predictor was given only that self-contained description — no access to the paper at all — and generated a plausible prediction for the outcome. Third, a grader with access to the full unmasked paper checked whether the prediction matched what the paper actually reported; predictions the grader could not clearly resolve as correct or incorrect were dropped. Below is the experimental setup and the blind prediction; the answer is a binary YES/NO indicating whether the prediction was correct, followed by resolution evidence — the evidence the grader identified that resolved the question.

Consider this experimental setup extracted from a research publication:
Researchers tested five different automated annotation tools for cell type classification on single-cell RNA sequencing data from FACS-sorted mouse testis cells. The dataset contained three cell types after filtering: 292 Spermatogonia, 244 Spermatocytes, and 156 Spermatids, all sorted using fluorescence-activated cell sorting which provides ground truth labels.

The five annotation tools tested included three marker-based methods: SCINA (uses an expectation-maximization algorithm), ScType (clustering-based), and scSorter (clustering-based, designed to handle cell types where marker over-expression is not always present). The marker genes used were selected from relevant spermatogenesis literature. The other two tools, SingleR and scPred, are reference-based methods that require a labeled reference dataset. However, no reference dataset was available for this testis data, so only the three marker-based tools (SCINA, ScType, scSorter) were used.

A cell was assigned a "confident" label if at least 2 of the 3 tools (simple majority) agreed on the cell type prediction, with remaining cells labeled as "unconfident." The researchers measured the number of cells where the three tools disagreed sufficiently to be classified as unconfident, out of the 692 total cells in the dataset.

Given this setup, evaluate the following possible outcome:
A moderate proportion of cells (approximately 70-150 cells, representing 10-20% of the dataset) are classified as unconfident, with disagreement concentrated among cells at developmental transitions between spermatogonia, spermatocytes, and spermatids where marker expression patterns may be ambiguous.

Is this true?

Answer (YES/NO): NO